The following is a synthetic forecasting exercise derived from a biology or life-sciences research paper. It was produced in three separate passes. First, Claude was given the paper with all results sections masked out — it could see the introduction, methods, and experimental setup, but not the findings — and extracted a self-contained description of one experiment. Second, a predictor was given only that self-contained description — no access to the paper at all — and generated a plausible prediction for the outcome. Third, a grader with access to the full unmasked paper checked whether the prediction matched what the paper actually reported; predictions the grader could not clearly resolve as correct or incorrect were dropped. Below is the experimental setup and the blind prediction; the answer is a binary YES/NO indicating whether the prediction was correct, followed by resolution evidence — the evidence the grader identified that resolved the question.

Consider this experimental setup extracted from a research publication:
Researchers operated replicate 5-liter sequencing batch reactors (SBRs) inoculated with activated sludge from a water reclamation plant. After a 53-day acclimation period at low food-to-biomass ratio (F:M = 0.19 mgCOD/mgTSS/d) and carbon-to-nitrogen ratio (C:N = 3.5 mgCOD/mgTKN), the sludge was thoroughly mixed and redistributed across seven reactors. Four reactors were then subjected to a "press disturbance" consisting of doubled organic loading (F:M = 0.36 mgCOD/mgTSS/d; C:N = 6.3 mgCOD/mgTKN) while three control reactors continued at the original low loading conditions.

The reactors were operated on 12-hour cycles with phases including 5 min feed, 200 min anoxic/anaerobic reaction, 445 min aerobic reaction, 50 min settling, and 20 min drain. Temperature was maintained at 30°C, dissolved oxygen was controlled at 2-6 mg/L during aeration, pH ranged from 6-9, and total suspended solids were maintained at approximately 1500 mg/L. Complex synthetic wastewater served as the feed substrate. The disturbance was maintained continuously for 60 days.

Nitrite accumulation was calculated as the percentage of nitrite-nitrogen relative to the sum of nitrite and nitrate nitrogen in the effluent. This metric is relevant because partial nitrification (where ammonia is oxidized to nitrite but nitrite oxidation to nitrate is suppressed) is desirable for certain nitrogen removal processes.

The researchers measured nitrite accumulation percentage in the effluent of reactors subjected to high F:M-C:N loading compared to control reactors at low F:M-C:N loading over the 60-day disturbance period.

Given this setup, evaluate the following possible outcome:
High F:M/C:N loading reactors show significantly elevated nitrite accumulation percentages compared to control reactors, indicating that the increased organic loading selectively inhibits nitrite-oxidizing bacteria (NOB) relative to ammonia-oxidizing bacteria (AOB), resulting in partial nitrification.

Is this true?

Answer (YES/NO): YES